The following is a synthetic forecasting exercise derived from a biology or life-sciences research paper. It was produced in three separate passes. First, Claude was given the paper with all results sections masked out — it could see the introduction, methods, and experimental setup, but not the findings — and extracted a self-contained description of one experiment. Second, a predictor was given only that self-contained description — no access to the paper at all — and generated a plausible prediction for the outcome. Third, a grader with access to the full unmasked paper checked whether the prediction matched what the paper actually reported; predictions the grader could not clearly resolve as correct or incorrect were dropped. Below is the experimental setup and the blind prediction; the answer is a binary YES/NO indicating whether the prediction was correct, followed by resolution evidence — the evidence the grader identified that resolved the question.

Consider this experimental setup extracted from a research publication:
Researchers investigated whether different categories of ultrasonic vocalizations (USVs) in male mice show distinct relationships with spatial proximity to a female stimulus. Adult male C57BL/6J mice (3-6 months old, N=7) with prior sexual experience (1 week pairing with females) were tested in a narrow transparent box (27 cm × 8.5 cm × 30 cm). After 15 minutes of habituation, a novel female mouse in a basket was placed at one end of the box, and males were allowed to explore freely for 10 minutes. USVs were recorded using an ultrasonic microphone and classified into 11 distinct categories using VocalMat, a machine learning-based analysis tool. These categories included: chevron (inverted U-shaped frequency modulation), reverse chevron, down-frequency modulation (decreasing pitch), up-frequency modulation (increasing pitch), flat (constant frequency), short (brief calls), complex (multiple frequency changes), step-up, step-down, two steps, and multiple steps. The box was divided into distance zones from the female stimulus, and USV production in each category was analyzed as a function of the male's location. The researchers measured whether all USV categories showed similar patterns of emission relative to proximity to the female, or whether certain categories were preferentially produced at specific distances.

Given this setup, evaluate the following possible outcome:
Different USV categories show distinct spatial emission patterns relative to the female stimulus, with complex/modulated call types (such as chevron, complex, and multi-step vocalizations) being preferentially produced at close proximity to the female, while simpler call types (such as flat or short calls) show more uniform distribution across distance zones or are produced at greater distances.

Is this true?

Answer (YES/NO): NO